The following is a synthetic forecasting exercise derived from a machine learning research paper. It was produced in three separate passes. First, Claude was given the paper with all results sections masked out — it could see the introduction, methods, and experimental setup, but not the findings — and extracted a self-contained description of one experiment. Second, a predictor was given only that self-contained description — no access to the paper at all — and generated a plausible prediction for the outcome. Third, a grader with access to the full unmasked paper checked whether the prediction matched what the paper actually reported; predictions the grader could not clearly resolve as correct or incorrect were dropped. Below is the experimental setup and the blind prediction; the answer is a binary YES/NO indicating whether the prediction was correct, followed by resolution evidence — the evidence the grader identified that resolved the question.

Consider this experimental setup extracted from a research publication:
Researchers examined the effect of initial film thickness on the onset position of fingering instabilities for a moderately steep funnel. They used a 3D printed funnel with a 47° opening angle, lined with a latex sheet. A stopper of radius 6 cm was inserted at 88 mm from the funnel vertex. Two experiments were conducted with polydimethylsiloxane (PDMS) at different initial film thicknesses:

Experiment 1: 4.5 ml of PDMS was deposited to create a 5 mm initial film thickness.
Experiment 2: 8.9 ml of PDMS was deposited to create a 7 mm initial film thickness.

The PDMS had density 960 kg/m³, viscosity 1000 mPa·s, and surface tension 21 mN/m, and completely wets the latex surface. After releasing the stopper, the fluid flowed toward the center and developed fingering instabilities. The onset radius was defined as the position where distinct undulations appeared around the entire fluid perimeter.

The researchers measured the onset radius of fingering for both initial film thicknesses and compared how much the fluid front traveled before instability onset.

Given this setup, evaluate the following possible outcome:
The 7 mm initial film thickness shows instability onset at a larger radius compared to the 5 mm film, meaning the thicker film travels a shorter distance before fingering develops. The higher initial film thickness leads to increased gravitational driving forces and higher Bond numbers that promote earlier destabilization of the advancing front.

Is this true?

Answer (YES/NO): NO